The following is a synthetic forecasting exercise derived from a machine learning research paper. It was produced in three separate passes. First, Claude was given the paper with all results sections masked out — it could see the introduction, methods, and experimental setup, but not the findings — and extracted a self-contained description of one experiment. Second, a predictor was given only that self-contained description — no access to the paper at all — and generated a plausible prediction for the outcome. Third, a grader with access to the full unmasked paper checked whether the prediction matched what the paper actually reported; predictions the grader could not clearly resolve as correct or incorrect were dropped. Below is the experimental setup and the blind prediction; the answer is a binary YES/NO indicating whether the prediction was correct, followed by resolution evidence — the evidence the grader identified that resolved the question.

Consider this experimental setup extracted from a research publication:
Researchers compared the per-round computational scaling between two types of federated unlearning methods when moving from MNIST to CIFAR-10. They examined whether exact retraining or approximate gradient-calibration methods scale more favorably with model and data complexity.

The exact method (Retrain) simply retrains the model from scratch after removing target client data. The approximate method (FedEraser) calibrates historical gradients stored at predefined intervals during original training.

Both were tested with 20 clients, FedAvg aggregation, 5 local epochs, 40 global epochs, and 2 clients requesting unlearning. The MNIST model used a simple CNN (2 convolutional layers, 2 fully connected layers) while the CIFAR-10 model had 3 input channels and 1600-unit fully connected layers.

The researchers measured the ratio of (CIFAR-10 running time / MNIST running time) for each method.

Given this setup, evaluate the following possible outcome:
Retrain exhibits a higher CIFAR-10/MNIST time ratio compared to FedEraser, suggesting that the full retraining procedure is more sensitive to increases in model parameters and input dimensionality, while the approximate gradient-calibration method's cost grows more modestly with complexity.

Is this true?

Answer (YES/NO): YES